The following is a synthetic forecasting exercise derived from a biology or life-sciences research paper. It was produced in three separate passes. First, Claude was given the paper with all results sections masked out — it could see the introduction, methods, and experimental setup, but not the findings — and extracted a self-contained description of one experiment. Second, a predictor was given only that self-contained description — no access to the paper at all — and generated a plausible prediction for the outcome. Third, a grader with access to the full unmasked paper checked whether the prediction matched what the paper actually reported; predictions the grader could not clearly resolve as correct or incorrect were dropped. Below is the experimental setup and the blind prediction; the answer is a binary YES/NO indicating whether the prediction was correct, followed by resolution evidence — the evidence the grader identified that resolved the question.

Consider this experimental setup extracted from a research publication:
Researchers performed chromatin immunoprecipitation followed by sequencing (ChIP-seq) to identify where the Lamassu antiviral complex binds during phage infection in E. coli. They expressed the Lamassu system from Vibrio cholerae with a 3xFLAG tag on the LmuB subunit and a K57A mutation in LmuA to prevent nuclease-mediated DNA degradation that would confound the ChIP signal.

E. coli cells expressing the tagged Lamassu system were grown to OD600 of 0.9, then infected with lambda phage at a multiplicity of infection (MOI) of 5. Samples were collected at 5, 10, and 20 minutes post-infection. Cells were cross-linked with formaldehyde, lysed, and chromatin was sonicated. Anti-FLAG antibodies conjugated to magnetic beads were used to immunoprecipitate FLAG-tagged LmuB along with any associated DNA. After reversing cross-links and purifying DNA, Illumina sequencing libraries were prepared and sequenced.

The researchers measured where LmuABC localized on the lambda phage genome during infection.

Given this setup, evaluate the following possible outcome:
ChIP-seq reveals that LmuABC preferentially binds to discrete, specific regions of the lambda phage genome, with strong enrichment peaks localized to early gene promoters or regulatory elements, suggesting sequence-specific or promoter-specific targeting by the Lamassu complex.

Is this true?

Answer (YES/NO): NO